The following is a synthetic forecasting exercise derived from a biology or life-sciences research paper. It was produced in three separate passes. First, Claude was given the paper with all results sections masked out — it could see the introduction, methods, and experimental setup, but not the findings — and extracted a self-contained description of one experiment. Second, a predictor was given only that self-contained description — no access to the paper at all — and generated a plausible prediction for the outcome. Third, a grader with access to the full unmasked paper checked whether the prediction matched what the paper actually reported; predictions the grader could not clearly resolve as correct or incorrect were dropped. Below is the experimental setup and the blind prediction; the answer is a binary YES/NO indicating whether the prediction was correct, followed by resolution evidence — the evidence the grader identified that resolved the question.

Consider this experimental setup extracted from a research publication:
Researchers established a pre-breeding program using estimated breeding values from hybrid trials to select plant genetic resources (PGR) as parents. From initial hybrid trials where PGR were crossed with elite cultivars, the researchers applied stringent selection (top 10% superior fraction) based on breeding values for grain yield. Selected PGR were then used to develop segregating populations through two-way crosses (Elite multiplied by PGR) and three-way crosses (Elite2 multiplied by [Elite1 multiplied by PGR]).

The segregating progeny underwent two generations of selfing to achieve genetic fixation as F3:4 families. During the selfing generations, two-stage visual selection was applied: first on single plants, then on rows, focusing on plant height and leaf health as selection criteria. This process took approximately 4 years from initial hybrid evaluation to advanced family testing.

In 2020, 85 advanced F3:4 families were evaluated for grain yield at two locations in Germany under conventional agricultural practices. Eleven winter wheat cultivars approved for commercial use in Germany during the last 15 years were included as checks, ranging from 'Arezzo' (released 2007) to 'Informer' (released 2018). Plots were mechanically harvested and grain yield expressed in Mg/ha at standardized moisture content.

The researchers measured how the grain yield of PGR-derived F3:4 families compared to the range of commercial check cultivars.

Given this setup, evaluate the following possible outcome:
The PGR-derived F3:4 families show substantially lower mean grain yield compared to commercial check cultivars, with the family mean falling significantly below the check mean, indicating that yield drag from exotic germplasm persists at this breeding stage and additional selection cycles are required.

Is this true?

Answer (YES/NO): NO